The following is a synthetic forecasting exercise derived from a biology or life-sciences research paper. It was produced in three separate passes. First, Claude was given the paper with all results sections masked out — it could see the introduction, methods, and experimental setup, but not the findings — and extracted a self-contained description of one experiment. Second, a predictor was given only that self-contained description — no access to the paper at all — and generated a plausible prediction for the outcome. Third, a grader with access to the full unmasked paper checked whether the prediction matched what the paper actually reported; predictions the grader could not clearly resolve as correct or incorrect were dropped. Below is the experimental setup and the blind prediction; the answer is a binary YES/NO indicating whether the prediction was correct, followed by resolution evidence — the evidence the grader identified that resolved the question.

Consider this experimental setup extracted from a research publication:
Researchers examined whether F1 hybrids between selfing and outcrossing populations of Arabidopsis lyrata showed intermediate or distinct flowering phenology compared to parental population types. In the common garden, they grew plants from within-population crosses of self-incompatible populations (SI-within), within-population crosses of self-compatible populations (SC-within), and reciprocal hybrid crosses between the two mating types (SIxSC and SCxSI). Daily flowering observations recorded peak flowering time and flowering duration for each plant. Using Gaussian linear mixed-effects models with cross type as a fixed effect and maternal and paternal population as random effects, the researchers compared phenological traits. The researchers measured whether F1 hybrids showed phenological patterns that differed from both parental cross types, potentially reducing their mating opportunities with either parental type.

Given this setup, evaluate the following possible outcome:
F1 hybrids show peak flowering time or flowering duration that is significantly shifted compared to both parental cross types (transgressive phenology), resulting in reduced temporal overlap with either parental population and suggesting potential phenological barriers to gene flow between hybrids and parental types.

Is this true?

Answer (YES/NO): NO